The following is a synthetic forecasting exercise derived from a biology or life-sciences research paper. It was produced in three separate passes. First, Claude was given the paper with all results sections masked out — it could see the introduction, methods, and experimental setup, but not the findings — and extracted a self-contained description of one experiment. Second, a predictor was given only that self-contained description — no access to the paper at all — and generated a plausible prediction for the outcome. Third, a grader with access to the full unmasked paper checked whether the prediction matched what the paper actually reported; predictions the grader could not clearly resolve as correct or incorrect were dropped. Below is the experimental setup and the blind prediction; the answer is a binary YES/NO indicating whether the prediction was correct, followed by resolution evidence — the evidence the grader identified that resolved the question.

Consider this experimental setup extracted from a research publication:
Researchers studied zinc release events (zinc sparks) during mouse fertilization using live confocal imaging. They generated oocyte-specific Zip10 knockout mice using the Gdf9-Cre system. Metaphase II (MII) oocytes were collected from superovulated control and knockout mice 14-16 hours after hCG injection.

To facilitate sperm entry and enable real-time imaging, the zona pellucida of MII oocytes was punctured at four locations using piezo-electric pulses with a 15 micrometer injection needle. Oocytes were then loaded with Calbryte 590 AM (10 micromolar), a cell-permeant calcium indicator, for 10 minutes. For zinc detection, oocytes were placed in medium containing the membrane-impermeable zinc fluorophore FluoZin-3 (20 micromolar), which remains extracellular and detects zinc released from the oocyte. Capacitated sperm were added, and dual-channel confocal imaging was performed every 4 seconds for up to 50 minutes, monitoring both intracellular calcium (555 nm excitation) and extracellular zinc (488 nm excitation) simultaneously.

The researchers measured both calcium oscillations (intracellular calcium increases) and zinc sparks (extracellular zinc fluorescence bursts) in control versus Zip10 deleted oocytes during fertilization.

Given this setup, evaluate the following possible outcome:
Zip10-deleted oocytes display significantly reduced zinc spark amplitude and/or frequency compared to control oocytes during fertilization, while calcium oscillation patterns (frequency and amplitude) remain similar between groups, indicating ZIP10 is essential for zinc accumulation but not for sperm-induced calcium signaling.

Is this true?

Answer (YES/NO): YES